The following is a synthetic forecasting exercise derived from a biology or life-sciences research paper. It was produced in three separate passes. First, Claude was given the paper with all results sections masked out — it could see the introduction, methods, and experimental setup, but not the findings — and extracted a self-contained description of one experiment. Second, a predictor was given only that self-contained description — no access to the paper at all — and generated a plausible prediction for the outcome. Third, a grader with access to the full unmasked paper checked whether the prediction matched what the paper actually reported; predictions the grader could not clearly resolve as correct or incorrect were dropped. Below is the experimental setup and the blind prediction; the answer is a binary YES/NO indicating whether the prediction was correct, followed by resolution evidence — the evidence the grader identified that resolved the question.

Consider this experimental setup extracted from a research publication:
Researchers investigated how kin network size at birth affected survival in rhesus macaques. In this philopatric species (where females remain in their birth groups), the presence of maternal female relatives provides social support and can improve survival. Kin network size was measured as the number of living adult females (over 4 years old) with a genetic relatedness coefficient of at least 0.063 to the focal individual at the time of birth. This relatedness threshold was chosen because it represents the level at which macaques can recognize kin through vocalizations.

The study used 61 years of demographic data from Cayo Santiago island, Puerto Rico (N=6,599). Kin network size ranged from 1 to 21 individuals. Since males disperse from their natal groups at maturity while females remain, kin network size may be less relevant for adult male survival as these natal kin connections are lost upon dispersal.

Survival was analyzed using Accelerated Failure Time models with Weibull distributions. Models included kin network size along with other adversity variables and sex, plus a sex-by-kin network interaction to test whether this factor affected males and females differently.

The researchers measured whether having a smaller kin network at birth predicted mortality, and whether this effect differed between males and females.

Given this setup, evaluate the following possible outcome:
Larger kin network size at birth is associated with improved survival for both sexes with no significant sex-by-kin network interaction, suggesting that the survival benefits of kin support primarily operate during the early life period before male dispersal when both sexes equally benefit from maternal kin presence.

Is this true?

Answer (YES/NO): NO